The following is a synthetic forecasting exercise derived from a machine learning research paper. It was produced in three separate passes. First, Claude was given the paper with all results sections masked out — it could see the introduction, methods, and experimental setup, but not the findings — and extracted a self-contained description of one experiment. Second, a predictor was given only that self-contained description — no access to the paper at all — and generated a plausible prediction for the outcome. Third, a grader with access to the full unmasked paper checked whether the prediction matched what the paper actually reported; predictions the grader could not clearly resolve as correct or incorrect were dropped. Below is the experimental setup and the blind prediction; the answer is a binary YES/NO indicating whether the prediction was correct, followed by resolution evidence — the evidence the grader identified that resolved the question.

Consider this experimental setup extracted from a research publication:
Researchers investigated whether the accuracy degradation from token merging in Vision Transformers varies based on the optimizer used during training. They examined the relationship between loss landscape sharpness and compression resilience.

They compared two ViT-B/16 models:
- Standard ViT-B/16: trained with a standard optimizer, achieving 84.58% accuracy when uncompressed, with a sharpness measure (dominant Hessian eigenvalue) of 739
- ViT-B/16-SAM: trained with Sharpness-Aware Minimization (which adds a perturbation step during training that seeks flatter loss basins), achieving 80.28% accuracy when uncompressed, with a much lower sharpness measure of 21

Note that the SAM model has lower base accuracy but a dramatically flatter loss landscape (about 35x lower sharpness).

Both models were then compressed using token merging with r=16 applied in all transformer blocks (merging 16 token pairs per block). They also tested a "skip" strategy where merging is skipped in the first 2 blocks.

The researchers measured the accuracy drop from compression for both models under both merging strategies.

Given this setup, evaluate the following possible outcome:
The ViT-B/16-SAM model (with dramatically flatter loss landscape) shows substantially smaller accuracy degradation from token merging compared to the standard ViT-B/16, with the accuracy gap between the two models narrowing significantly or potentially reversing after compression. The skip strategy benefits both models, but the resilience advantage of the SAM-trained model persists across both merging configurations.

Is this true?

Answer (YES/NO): YES